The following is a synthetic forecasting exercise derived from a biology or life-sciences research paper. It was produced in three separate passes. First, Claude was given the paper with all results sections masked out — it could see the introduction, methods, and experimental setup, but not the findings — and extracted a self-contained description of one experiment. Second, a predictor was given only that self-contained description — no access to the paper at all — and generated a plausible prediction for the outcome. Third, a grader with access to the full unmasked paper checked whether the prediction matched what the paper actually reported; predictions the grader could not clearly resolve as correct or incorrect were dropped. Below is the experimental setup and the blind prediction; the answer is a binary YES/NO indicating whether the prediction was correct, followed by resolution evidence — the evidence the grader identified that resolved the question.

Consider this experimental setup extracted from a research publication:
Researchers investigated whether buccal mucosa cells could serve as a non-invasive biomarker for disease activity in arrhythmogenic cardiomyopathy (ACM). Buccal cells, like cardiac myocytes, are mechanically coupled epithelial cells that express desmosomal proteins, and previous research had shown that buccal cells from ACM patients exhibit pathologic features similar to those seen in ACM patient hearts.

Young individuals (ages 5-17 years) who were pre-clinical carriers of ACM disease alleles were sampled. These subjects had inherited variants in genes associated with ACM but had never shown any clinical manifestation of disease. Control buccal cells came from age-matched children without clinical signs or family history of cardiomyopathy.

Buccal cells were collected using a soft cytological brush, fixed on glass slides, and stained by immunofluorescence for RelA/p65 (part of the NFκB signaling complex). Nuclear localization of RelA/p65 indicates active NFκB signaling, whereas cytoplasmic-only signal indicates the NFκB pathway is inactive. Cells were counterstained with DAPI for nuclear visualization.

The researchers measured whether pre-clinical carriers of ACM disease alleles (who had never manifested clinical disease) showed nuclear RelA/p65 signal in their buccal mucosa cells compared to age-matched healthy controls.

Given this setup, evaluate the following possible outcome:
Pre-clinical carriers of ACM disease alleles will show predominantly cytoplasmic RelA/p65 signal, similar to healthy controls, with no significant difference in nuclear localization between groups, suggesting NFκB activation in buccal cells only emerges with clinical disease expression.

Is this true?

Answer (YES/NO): YES